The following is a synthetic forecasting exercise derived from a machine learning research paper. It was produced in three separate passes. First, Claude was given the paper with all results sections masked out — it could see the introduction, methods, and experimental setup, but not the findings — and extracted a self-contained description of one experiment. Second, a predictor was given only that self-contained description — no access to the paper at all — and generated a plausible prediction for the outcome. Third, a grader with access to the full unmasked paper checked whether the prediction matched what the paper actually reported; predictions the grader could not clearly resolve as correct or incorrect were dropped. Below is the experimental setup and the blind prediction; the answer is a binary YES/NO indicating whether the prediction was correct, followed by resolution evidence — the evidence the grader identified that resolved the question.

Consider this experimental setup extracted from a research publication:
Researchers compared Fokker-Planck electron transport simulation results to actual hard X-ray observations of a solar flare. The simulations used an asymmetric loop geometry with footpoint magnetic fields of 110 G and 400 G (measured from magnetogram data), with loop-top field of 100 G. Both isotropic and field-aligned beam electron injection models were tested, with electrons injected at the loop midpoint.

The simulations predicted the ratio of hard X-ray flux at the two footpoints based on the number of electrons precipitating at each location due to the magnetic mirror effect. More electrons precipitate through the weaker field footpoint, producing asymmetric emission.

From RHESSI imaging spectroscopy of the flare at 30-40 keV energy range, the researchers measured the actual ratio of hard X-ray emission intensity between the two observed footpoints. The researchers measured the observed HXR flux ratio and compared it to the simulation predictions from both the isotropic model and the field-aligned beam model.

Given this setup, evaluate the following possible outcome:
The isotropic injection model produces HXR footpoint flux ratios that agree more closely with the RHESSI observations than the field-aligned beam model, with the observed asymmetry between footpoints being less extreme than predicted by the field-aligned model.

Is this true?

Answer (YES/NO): NO